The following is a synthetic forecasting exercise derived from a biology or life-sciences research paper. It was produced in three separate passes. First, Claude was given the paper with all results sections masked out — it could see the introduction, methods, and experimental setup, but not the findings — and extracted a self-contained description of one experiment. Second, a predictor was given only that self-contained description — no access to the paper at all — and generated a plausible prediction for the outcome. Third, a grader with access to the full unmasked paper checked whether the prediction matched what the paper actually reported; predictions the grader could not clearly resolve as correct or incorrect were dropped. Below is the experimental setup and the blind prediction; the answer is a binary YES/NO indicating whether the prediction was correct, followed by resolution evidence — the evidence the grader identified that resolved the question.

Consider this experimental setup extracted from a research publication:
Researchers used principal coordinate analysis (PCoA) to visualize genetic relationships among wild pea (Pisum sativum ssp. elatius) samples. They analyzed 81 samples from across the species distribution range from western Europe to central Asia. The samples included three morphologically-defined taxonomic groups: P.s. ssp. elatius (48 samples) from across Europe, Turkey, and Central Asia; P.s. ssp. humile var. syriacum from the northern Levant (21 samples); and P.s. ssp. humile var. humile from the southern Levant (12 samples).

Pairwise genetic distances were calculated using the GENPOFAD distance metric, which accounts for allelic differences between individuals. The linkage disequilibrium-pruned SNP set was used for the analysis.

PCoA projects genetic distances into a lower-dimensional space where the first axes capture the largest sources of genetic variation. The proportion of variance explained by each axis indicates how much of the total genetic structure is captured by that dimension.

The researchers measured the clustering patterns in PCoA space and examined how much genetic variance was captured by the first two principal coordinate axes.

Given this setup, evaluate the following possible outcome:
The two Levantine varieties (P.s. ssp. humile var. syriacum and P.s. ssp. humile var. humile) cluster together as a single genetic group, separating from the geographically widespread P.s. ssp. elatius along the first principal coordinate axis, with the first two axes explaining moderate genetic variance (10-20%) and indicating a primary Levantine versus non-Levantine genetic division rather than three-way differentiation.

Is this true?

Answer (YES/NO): NO